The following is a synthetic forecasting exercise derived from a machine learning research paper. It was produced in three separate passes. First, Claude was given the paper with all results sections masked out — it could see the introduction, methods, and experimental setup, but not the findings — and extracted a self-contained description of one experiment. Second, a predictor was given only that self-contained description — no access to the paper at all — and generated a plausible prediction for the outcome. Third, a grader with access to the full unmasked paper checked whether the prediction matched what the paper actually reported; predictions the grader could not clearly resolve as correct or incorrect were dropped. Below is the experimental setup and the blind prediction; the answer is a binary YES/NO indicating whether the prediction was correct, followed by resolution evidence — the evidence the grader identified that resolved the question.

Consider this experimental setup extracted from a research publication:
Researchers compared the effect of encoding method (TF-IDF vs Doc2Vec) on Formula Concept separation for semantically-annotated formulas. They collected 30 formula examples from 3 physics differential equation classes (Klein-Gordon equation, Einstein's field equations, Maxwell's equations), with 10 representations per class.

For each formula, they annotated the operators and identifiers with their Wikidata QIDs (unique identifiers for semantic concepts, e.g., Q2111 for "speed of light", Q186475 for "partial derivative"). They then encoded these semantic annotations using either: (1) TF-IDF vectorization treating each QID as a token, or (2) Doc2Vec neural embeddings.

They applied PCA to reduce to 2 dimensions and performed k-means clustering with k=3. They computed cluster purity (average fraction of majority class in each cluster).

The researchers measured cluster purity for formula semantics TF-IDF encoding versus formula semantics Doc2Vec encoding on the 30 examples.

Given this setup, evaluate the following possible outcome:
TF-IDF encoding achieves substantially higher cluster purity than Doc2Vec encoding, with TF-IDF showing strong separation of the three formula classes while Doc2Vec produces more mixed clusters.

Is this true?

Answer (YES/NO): YES